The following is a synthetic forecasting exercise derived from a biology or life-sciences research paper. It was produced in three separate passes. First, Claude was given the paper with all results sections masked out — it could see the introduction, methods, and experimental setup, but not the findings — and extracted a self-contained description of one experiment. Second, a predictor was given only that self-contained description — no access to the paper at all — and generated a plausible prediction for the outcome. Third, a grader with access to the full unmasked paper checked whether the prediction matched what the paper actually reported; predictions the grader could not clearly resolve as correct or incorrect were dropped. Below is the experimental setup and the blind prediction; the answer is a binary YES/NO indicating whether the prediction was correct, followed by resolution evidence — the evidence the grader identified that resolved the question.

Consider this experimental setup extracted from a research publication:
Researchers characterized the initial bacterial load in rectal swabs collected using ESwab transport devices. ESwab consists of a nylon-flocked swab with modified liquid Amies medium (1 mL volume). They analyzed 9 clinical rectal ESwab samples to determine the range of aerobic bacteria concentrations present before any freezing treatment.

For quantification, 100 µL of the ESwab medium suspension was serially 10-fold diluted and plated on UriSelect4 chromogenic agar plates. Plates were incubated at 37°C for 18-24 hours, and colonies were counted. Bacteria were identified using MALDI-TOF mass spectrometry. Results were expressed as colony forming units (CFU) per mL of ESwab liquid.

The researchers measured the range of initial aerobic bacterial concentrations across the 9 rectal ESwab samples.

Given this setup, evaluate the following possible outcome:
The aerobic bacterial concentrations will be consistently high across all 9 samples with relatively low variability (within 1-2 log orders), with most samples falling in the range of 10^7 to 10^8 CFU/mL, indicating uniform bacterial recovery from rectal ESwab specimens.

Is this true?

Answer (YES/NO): NO